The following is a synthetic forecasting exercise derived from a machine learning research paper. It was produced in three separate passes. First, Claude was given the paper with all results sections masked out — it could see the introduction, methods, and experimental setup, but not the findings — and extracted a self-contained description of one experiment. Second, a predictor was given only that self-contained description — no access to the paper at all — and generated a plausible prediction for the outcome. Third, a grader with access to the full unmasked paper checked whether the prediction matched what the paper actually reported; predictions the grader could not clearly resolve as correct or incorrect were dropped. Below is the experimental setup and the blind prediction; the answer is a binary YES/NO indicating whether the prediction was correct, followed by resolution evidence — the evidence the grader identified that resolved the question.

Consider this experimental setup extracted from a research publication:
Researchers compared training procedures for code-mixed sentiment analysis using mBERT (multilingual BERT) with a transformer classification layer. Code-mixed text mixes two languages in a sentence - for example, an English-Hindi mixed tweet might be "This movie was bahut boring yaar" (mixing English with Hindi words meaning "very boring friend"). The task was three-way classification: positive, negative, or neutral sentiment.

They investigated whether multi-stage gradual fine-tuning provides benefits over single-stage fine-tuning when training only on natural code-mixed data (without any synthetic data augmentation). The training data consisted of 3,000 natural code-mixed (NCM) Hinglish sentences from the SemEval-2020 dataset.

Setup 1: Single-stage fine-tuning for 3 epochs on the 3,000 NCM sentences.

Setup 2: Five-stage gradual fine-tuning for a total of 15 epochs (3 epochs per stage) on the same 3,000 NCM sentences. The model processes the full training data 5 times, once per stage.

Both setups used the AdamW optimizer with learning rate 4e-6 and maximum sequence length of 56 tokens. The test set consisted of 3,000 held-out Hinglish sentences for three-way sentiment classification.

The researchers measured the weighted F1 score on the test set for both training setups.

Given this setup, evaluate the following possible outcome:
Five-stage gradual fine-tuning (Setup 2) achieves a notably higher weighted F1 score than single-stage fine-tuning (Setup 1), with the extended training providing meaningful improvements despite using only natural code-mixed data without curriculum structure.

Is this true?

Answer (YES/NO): NO